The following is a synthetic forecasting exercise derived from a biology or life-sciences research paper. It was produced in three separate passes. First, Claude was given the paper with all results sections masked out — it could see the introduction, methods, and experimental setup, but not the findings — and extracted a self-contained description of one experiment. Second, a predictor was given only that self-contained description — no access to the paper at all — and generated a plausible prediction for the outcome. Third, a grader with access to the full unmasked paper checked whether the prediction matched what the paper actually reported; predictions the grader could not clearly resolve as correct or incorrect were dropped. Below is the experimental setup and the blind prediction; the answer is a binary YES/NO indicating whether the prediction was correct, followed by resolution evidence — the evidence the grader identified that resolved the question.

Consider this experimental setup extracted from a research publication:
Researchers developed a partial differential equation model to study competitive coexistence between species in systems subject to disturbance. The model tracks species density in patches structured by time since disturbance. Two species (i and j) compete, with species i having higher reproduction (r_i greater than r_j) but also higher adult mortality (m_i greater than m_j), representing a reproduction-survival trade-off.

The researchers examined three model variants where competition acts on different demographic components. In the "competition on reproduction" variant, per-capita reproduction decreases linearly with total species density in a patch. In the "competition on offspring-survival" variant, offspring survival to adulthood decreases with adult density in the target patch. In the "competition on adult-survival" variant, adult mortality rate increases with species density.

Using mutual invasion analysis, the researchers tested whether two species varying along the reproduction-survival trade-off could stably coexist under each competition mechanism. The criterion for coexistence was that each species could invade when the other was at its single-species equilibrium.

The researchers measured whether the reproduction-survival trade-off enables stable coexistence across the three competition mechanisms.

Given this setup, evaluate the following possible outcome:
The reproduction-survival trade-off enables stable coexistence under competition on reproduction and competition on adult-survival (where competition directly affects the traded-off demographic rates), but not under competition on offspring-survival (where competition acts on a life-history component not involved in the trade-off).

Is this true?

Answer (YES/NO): YES